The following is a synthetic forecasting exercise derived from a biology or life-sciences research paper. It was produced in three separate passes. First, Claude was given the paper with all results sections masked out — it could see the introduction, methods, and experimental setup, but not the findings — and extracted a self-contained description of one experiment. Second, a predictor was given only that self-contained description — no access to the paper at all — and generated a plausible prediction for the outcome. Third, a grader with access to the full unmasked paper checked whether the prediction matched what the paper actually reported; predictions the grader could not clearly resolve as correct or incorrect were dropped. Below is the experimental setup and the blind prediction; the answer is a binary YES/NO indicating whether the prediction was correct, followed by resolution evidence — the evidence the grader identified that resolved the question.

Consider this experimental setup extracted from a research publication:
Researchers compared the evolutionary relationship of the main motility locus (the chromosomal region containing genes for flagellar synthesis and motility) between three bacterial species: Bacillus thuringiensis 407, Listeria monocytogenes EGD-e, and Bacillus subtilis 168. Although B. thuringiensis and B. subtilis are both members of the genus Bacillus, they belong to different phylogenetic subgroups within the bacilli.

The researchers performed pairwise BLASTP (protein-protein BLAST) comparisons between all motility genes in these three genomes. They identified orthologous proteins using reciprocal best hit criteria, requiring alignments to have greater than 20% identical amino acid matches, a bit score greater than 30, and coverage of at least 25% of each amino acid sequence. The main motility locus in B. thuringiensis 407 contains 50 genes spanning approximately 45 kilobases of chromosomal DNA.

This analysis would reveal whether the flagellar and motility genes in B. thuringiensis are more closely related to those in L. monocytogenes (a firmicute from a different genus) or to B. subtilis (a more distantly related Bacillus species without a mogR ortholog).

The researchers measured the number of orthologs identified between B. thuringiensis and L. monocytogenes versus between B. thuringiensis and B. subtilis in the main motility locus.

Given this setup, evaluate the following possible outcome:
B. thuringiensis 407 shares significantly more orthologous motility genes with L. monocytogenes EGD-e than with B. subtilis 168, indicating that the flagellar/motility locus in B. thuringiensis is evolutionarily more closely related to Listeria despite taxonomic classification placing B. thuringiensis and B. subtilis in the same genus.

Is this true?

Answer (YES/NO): YES